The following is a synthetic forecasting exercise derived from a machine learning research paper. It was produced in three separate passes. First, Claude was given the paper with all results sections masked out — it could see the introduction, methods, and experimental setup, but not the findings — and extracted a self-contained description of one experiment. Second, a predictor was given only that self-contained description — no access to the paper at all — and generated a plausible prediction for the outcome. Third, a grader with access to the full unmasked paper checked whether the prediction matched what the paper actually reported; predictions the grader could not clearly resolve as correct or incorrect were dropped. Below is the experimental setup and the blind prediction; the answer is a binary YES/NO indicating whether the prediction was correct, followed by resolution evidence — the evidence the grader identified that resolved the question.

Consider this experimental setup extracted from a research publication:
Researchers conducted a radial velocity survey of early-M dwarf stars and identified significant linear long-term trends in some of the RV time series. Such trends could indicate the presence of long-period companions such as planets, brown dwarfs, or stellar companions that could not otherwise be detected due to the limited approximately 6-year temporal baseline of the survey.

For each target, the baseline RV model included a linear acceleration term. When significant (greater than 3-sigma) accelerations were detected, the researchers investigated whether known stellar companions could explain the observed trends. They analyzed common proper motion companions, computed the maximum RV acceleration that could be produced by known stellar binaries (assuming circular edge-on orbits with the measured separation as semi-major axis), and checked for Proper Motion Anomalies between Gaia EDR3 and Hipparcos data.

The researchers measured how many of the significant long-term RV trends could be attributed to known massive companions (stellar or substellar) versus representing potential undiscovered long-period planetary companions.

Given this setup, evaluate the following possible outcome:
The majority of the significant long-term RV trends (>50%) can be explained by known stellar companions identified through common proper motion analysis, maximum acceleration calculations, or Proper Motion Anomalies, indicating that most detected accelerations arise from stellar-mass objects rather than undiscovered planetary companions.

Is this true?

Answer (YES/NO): NO